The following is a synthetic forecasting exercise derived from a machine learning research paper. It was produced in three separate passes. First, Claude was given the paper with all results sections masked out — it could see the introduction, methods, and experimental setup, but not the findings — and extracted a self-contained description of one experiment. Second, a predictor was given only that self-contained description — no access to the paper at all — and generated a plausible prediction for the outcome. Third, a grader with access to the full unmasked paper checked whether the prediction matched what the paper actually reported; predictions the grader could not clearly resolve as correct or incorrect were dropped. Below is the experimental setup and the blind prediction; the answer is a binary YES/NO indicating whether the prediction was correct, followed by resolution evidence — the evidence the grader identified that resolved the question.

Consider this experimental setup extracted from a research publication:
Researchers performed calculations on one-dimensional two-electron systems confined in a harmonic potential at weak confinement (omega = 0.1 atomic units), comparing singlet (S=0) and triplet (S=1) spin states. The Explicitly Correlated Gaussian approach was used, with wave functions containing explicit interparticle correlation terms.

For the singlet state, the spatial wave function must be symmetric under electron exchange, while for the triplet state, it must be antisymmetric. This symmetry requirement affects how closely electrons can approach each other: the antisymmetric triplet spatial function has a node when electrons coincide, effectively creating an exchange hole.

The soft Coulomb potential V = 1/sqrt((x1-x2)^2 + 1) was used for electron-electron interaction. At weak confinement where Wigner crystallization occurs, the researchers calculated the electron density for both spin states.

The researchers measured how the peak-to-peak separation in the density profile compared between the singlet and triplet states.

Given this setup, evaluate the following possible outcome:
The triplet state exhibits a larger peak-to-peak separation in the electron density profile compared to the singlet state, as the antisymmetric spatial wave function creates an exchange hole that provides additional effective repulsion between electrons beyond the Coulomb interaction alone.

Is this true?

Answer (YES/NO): NO